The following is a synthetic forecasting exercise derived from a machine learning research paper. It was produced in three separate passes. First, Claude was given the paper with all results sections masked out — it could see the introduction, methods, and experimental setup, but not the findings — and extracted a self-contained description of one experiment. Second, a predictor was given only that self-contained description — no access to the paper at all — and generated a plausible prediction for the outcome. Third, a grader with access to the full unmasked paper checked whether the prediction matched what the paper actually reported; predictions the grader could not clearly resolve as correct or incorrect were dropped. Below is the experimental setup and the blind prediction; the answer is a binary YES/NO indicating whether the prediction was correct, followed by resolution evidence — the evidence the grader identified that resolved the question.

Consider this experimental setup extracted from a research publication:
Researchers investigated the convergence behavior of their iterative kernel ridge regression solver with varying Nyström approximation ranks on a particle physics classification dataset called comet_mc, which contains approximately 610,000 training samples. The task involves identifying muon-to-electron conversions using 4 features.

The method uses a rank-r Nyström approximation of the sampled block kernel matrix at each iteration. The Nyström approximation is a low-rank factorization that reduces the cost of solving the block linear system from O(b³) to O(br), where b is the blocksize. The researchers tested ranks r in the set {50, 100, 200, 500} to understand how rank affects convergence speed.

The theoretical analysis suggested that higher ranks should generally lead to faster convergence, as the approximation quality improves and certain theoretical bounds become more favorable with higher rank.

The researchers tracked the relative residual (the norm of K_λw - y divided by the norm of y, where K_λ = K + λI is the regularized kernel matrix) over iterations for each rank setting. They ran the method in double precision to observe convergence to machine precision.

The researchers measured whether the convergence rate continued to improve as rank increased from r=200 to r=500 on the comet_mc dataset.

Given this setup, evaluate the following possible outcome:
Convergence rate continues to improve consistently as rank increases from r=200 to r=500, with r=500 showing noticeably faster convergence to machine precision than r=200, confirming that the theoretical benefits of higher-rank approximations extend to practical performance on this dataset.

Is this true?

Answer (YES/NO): NO